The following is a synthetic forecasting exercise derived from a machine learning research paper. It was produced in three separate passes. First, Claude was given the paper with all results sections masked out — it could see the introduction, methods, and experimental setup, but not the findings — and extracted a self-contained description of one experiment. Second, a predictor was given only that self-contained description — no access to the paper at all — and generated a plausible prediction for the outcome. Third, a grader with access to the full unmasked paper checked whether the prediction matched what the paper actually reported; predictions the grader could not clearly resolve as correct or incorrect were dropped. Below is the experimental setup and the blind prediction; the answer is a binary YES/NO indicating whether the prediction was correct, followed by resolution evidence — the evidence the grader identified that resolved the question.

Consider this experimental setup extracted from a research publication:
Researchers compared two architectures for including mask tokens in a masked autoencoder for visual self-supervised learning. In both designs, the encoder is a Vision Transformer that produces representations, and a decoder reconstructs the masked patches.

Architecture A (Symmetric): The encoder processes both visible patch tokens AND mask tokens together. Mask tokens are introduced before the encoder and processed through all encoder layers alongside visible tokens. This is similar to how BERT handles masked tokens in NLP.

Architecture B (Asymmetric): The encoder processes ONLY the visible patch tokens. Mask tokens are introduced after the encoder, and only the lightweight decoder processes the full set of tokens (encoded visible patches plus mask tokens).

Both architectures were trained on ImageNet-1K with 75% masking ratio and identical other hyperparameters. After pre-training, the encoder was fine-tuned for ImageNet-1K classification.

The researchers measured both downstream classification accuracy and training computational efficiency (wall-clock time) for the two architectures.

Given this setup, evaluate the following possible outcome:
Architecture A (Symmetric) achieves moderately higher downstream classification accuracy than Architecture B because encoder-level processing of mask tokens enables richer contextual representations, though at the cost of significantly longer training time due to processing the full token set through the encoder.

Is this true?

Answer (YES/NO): NO